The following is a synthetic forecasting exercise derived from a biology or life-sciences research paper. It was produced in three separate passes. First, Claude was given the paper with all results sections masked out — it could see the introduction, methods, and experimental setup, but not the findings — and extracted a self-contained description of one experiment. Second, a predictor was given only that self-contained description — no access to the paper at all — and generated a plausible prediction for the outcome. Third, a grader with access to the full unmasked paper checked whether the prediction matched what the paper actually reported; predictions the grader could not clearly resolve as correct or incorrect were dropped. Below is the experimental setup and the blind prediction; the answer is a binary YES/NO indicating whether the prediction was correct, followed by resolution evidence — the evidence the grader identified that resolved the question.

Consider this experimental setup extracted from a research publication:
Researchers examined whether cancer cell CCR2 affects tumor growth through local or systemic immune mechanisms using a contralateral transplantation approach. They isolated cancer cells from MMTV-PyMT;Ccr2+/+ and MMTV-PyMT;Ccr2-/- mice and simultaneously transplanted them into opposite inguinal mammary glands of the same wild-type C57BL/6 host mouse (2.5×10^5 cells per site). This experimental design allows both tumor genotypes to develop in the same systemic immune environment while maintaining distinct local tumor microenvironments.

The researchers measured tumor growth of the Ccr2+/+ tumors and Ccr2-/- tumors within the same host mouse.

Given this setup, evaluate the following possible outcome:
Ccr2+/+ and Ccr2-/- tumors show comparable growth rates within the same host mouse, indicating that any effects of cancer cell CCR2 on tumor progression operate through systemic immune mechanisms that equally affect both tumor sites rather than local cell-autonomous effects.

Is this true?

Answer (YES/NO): NO